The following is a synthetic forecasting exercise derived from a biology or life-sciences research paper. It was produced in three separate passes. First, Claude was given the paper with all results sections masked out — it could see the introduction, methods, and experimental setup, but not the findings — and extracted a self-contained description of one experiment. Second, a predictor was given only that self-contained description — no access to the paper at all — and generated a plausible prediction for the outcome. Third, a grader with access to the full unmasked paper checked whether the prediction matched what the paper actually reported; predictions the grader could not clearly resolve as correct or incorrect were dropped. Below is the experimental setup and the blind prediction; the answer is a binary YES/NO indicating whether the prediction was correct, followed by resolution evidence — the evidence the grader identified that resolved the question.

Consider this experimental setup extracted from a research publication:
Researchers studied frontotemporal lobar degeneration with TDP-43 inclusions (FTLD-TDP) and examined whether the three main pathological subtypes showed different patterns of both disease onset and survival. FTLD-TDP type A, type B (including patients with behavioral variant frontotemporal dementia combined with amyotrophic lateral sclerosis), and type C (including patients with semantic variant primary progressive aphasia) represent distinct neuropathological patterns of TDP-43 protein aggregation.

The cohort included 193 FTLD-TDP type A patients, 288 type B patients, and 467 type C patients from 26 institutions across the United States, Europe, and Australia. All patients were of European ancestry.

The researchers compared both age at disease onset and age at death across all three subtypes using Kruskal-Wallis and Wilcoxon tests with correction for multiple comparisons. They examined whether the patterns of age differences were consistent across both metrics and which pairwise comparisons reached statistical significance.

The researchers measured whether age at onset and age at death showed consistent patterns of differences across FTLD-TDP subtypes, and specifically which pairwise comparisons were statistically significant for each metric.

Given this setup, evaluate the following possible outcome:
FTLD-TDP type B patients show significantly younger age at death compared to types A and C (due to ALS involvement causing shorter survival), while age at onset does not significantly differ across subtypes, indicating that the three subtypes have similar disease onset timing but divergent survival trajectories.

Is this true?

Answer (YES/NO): NO